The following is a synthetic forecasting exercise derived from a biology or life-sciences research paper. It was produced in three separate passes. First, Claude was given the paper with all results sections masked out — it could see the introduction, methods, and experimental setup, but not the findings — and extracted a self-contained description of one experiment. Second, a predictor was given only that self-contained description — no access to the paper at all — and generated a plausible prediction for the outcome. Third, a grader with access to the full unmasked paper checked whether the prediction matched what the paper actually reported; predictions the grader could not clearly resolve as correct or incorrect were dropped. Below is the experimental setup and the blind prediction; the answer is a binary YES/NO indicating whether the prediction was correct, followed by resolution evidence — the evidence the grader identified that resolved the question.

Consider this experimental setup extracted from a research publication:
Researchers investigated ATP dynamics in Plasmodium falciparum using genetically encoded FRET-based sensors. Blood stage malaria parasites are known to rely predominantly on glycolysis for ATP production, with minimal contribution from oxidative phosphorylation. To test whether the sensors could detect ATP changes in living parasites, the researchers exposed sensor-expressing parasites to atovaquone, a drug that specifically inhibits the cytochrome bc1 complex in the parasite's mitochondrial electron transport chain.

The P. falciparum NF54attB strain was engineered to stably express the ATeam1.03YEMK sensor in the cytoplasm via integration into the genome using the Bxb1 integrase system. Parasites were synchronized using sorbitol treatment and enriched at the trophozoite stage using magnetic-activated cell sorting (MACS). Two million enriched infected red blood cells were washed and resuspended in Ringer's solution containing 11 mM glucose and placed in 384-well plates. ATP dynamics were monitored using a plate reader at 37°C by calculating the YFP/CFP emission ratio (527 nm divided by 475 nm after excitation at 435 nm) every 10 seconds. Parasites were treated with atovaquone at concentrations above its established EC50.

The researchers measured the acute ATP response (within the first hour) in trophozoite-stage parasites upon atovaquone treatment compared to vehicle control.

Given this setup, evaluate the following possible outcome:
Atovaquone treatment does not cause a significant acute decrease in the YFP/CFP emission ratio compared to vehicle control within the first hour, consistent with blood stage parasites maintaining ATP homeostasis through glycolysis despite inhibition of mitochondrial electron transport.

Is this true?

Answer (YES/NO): YES